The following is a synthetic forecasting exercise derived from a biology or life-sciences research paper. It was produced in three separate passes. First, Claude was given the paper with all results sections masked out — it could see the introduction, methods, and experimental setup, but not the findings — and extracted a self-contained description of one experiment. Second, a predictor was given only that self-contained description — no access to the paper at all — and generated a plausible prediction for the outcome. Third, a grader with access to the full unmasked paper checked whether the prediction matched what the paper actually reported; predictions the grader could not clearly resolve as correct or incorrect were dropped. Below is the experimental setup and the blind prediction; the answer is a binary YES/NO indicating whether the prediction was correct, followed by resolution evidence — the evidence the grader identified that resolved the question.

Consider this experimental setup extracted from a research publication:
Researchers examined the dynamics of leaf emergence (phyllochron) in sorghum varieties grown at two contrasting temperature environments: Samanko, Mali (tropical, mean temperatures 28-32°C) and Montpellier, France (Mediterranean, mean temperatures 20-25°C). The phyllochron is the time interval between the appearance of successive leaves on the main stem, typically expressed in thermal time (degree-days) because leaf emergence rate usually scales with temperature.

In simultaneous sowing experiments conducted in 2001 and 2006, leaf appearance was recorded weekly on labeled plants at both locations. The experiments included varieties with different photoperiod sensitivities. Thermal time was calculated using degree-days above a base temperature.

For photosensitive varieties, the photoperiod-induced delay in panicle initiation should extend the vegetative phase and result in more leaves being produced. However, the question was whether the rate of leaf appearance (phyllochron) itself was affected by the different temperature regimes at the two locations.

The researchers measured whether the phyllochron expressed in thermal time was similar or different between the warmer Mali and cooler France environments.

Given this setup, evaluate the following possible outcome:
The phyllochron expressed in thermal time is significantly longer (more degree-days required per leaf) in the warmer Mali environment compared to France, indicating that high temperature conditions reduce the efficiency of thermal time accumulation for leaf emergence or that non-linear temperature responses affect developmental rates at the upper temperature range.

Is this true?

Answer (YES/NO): YES